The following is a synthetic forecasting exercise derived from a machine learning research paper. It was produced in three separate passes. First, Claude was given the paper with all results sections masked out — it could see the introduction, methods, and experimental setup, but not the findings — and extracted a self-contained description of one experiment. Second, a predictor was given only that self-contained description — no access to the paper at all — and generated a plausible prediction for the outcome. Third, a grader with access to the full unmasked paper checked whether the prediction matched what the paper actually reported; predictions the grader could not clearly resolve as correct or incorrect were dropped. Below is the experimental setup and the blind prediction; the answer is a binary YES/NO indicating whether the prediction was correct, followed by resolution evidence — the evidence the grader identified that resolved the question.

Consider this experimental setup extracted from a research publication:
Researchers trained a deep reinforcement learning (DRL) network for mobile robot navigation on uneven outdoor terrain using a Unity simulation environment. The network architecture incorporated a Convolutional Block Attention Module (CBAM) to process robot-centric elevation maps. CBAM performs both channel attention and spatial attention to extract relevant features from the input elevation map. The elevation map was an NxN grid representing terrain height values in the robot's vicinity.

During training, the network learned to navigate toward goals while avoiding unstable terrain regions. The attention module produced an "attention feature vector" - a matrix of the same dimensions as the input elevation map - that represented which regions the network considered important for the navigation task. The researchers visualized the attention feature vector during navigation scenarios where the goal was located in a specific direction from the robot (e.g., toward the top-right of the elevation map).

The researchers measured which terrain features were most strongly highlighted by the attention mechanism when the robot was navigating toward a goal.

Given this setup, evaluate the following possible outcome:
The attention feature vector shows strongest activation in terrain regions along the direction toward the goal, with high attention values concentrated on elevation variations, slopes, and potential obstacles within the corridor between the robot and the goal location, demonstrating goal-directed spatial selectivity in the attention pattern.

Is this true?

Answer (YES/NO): YES